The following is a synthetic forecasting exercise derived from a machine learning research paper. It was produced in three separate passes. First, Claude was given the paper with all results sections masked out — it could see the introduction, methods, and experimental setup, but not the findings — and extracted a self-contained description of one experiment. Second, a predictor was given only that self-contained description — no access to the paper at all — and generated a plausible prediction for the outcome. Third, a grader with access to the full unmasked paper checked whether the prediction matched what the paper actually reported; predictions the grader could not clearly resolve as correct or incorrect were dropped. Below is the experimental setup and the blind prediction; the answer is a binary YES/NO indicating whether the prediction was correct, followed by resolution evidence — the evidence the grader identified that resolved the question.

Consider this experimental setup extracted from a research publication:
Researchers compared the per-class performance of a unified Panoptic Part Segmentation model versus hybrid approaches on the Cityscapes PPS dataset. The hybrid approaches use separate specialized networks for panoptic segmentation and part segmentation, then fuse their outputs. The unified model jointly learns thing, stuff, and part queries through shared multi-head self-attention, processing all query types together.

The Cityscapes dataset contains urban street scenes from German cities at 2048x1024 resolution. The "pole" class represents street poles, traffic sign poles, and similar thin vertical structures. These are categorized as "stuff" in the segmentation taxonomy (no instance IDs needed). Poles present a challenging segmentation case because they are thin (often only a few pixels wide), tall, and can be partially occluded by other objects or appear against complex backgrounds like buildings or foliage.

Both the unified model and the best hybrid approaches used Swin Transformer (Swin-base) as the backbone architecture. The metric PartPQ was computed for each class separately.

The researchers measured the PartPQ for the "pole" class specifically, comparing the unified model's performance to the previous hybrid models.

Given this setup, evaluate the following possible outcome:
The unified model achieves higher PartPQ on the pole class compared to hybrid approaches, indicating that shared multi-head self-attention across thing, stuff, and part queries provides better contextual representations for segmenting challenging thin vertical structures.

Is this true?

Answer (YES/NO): NO